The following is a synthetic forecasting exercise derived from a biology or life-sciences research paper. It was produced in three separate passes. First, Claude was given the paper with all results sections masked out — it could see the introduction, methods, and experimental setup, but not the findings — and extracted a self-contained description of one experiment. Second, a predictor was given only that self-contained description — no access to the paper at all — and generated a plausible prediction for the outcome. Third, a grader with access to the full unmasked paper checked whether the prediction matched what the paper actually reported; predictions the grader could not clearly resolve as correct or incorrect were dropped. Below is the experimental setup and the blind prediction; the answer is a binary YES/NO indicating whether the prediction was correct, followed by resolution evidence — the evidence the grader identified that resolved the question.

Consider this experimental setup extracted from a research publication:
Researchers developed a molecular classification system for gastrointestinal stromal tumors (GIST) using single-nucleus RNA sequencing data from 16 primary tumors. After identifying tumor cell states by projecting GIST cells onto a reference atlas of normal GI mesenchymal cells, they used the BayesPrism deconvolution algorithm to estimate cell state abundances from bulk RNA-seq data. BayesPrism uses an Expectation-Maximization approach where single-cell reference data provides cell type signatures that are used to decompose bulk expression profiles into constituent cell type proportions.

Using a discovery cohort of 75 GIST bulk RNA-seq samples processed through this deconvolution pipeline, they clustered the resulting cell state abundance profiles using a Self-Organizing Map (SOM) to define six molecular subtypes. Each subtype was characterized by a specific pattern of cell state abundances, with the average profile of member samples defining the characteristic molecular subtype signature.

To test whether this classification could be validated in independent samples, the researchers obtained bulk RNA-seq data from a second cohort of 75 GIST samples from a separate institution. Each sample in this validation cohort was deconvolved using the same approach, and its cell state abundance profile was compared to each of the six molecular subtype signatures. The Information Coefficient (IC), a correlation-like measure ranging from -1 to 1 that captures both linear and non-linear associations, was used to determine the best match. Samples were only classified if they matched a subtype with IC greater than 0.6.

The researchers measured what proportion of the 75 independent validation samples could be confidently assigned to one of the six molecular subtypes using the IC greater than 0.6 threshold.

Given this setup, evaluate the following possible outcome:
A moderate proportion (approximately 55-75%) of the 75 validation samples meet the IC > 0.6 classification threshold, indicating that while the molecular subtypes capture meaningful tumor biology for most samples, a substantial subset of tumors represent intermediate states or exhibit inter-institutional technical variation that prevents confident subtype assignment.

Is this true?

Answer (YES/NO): YES